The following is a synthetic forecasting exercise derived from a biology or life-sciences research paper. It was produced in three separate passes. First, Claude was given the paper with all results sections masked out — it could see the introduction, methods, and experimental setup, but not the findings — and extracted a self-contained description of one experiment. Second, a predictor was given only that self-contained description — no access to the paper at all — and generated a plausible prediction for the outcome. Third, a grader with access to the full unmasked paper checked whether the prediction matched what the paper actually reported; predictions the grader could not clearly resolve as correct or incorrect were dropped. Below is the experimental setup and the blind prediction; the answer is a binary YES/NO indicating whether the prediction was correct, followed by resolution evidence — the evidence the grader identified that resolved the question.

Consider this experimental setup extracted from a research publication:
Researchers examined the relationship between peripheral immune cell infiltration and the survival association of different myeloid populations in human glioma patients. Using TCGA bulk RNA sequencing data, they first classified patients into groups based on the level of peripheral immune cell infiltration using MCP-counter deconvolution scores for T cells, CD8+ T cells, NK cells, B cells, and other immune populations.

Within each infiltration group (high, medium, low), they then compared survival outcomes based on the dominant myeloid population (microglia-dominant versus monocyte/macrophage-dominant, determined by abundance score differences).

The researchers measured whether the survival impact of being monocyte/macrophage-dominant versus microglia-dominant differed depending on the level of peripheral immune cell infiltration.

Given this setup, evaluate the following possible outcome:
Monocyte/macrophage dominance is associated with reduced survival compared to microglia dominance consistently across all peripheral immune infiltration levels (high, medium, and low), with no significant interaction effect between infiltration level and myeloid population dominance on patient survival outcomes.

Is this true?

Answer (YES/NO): YES